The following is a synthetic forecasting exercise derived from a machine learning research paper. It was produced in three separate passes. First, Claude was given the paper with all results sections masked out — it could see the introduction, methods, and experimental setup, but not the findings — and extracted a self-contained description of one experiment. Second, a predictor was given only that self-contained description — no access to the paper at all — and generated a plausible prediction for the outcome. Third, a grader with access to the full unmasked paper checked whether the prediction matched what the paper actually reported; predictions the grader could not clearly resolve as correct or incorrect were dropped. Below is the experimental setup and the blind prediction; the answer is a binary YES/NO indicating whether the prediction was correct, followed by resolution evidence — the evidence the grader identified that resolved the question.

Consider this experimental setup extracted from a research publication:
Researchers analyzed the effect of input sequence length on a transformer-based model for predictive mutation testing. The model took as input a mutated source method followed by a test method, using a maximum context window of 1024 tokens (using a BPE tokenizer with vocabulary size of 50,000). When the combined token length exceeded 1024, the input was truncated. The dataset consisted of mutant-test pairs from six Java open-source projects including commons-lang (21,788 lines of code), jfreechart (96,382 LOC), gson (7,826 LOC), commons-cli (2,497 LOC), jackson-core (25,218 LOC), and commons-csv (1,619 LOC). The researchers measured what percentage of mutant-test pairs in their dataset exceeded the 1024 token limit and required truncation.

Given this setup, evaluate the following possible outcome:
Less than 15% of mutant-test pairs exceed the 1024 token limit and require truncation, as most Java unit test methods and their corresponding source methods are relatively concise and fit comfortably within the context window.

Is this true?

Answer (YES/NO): YES